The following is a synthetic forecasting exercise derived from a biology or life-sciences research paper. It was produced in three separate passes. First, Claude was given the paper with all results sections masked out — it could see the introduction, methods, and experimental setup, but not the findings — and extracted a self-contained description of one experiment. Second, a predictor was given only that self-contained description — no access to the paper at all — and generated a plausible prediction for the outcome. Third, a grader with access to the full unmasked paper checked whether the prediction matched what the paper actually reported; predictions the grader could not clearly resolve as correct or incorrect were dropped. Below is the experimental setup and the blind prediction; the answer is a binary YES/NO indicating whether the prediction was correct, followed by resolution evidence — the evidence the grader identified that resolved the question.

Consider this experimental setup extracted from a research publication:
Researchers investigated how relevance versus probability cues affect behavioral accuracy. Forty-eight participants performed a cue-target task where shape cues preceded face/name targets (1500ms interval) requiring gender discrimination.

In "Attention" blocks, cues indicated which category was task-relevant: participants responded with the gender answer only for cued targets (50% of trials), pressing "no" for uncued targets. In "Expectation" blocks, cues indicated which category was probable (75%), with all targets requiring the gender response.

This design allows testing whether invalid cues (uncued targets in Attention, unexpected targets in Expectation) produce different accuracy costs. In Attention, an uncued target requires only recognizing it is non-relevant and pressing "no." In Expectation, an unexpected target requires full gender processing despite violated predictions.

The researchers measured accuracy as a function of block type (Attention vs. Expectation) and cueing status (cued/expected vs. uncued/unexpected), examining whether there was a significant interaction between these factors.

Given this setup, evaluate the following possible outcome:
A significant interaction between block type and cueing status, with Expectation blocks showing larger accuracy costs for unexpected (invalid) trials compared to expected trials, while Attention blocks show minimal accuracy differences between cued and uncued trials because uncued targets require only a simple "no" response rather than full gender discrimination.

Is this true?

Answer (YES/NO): YES